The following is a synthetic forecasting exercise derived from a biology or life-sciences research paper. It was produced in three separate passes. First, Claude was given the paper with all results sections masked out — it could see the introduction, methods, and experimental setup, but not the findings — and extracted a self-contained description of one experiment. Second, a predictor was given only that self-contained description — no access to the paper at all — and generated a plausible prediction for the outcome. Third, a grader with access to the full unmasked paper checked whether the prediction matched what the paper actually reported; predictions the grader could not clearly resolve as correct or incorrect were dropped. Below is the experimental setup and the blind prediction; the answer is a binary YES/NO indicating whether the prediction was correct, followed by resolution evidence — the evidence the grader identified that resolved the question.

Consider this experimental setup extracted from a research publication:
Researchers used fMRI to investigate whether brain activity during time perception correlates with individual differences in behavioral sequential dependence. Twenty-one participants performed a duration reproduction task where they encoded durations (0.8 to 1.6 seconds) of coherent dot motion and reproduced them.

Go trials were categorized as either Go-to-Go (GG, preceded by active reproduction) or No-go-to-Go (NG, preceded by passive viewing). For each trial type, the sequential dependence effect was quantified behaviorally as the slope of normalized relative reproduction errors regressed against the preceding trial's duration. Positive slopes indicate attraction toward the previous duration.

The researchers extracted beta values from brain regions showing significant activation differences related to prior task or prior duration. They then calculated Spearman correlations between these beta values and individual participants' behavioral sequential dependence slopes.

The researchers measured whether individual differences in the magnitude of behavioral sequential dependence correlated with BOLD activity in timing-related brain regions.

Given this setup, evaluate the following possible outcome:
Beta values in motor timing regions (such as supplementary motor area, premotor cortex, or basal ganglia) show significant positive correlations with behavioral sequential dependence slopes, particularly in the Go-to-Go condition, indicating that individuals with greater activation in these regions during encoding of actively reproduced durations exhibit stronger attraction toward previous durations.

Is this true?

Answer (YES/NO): NO